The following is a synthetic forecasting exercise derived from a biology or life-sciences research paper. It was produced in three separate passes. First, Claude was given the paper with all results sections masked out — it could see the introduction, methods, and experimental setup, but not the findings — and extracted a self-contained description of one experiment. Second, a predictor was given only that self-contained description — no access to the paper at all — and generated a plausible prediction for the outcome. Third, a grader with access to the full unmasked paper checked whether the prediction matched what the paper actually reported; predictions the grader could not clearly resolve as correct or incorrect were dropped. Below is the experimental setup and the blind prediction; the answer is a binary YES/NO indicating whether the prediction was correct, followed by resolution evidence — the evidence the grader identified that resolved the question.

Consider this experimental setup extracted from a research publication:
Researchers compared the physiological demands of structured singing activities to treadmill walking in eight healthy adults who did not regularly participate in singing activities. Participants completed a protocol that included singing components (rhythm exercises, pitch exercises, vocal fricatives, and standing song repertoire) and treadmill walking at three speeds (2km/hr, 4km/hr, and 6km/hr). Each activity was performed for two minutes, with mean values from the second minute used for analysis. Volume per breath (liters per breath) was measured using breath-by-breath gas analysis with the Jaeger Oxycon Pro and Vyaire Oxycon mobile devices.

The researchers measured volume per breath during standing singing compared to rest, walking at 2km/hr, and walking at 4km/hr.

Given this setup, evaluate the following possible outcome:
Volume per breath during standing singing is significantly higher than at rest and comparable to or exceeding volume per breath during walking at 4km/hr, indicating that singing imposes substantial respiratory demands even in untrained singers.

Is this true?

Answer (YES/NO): YES